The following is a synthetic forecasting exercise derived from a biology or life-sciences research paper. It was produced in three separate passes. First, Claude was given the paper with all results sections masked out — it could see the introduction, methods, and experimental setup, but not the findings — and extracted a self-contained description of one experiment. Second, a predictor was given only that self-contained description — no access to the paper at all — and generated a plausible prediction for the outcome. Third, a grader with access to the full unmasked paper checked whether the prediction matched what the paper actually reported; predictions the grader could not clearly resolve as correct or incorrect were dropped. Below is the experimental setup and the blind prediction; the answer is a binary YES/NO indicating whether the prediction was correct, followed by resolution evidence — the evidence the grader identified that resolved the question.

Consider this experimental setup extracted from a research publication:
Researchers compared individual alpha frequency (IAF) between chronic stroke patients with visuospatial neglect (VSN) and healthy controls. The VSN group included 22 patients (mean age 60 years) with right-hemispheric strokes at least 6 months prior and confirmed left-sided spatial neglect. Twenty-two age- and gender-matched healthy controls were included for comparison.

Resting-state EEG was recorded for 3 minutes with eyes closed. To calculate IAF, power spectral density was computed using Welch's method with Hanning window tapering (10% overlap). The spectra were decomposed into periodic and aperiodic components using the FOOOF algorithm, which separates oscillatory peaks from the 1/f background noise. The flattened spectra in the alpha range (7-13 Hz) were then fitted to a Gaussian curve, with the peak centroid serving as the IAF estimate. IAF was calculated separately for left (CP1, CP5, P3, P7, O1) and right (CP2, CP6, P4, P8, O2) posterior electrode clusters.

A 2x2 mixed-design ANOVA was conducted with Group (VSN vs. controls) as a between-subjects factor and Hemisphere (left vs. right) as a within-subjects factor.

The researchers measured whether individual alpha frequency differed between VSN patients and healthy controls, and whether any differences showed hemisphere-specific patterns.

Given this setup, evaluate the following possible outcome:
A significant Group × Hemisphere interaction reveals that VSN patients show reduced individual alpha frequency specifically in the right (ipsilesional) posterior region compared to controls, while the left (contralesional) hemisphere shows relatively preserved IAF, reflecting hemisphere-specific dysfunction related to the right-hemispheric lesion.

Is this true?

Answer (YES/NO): YES